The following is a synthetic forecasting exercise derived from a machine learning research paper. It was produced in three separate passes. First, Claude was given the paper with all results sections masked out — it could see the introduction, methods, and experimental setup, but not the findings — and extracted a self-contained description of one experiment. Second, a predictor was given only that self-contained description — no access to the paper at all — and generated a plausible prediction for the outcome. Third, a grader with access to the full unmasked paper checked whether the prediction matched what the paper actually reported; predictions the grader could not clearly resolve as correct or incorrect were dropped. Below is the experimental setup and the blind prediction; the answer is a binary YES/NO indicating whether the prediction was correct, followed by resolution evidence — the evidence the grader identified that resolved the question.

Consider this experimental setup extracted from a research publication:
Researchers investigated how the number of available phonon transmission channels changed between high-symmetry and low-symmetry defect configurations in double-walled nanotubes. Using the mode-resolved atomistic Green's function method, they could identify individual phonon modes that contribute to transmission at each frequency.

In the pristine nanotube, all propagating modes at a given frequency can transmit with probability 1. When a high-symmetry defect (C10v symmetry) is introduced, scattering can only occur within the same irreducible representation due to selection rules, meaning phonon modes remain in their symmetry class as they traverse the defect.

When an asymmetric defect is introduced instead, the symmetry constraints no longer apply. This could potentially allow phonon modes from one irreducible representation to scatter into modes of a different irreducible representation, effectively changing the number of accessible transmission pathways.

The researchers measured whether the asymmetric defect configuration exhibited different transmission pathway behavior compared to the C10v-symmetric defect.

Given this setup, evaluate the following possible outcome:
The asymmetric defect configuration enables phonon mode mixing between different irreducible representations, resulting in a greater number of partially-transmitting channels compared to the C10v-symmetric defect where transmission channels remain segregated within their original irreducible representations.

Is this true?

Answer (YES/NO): YES